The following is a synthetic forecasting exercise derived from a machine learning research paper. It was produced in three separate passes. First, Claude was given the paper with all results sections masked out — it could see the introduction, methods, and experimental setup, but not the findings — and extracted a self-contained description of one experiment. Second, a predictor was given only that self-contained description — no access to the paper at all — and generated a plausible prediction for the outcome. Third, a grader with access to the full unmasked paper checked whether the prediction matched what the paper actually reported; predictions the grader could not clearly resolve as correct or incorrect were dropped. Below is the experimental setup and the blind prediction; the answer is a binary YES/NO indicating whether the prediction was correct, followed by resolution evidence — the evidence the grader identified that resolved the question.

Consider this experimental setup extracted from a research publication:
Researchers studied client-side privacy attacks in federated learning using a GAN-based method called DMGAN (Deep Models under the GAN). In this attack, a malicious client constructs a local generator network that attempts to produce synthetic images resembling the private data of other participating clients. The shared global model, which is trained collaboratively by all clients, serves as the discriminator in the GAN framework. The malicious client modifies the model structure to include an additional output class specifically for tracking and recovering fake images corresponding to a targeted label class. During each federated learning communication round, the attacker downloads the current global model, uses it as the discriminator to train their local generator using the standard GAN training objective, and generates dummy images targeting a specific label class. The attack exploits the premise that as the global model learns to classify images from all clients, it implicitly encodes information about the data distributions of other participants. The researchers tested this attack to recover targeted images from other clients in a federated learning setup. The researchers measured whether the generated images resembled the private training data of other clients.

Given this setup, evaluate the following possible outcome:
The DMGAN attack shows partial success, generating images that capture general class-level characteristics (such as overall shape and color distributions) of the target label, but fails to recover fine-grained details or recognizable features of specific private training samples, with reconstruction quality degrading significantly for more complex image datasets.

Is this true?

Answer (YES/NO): YES